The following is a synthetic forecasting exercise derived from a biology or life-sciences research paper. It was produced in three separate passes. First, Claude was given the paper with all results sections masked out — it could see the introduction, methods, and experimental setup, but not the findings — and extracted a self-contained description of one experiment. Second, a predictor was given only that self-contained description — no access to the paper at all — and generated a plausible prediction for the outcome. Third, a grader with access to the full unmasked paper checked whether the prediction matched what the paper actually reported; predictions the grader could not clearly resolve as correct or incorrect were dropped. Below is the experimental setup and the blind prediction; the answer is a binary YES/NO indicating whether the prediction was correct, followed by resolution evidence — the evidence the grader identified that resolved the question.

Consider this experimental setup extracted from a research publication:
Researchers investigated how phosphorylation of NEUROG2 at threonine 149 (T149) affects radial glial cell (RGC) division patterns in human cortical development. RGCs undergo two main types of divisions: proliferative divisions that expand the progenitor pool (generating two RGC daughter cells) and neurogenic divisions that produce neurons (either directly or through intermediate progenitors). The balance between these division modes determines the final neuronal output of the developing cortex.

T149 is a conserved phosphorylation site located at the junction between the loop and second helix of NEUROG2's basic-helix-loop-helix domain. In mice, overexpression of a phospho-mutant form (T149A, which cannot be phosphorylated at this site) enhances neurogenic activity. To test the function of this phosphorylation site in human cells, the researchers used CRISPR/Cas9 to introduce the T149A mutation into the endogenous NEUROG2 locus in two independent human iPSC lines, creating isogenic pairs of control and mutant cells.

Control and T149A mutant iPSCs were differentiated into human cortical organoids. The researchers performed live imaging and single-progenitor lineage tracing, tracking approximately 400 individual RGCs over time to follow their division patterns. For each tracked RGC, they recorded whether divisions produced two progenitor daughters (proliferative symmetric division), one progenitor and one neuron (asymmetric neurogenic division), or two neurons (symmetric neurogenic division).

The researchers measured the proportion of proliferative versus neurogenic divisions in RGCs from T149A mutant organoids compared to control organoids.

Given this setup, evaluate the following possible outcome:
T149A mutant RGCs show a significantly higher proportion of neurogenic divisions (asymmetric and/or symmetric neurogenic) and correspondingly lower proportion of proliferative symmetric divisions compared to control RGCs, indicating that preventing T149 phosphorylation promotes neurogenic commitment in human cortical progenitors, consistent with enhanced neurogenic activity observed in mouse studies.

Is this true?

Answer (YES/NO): YES